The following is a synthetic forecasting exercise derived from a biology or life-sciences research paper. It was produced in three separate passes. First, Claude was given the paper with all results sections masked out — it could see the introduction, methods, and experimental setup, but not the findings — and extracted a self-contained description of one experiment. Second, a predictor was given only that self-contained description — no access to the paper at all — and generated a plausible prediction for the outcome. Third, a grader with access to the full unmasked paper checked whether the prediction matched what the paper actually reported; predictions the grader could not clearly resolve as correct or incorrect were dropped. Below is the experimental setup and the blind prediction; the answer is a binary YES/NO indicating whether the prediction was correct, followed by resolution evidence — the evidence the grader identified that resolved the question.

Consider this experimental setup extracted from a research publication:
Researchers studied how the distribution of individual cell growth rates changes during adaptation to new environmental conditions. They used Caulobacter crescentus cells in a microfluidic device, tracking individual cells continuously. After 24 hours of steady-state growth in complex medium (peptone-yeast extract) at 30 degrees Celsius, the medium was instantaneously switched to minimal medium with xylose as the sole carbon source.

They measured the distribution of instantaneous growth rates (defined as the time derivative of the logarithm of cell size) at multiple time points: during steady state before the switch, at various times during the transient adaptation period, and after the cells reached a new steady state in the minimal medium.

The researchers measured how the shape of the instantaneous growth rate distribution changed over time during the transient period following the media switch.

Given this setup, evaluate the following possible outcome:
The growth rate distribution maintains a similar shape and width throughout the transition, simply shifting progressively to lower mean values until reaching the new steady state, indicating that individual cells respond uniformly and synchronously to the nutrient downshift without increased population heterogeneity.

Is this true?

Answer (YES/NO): NO